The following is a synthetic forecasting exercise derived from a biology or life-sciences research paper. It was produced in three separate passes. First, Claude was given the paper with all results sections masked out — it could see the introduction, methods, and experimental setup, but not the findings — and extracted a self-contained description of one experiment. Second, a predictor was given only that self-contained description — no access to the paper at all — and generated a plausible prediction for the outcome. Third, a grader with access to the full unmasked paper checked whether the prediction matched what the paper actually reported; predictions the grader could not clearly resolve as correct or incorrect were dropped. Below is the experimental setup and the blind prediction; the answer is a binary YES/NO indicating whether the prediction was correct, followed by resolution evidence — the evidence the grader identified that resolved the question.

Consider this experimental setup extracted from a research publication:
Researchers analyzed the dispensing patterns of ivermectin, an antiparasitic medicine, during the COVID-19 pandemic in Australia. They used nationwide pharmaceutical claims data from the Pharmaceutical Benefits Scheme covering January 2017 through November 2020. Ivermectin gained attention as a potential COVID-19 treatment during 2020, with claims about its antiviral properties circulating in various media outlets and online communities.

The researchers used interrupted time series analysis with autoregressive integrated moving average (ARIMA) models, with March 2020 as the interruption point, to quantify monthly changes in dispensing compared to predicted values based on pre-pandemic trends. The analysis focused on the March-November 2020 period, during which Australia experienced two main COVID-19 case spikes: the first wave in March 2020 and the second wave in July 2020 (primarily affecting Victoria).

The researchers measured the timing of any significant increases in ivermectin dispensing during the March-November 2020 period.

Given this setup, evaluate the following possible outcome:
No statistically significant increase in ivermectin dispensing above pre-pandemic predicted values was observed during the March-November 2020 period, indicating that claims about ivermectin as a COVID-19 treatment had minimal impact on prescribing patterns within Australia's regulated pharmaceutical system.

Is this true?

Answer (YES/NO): NO